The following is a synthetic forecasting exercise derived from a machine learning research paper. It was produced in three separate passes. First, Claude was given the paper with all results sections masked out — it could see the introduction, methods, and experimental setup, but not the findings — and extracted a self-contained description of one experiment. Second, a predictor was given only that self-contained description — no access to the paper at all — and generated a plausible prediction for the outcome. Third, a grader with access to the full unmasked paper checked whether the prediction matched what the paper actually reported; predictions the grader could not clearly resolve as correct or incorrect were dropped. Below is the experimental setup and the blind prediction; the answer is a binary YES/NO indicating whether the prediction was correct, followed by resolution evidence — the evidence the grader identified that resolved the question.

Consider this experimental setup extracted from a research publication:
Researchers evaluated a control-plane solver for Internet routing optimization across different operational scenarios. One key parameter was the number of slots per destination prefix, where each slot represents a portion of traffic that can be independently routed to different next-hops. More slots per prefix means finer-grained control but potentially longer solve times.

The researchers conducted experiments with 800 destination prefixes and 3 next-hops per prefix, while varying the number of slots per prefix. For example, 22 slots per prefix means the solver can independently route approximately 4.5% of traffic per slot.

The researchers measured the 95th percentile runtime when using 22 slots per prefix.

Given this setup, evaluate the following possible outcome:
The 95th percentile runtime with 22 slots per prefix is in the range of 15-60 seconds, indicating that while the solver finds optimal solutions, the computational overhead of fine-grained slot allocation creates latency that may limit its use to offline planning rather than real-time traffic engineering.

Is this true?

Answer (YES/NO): NO